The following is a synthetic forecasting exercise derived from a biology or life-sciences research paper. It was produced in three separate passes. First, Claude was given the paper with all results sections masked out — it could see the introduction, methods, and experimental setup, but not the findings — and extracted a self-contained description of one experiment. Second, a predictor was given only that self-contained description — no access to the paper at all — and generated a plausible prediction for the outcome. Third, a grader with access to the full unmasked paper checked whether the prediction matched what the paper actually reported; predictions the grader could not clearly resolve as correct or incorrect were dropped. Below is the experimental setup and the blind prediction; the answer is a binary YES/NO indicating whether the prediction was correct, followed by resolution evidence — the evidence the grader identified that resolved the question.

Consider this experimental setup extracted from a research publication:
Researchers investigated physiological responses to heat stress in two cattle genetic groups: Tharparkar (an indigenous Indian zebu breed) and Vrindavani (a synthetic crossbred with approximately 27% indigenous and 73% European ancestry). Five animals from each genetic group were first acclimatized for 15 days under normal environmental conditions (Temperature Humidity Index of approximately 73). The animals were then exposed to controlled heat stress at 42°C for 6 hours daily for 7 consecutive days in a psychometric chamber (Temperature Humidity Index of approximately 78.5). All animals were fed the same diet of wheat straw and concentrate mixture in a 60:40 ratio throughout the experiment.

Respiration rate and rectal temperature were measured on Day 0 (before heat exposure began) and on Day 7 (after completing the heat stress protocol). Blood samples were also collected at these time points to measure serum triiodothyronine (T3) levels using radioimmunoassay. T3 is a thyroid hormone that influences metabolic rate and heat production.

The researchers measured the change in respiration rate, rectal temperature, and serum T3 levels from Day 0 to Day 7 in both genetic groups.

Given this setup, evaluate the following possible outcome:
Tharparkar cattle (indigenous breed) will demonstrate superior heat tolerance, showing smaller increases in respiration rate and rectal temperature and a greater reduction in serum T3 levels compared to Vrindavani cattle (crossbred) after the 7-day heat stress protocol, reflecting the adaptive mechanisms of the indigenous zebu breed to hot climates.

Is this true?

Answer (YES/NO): NO